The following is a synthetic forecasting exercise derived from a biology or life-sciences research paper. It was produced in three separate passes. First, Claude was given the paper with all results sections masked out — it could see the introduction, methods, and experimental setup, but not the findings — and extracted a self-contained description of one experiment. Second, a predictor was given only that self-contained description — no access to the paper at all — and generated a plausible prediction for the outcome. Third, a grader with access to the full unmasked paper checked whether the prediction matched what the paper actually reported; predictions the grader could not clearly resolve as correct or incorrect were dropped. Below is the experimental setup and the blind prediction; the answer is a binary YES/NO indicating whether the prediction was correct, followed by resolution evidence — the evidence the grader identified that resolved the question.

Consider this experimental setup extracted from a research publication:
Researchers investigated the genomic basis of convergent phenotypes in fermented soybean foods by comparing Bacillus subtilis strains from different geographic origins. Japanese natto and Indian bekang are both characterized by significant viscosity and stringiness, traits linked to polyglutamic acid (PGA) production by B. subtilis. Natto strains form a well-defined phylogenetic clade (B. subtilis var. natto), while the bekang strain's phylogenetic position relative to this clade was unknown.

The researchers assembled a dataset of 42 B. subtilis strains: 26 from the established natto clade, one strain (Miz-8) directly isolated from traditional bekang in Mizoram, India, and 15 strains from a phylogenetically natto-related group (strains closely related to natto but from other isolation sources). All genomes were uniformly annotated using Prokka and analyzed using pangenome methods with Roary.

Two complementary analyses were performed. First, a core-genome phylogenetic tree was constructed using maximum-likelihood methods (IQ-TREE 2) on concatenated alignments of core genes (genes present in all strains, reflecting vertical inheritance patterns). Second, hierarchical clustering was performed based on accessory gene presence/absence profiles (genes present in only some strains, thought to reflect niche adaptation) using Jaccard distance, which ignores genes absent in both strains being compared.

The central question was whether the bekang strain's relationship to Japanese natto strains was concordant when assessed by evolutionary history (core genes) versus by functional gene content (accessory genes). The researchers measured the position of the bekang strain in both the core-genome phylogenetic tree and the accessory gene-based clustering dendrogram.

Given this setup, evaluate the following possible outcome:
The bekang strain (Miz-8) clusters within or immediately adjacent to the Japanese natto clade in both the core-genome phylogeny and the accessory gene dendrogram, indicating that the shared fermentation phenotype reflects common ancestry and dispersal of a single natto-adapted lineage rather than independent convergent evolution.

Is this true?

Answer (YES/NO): NO